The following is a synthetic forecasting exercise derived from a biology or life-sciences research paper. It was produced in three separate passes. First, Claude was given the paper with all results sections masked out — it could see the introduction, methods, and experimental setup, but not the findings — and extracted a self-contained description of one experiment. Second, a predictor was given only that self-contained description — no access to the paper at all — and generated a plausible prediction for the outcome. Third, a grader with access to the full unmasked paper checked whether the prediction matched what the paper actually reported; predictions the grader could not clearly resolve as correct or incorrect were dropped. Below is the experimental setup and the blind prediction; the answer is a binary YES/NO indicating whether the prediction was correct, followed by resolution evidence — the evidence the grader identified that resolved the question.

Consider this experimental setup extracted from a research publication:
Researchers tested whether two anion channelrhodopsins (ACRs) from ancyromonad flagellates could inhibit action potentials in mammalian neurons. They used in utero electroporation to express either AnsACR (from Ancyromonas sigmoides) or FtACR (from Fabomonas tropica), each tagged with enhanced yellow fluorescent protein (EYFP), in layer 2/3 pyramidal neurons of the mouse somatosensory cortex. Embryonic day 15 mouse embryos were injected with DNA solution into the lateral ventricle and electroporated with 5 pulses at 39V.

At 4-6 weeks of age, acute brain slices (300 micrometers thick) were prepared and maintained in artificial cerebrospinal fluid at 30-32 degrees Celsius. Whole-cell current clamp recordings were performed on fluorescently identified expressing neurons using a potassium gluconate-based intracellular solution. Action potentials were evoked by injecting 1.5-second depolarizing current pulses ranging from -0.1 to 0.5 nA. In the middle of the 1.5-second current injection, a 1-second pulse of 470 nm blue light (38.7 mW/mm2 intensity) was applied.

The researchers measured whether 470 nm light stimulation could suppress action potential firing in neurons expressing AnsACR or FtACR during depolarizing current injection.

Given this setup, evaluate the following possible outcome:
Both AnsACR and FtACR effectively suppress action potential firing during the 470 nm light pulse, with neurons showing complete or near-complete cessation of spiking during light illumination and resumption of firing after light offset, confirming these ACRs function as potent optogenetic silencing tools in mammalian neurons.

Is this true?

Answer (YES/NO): YES